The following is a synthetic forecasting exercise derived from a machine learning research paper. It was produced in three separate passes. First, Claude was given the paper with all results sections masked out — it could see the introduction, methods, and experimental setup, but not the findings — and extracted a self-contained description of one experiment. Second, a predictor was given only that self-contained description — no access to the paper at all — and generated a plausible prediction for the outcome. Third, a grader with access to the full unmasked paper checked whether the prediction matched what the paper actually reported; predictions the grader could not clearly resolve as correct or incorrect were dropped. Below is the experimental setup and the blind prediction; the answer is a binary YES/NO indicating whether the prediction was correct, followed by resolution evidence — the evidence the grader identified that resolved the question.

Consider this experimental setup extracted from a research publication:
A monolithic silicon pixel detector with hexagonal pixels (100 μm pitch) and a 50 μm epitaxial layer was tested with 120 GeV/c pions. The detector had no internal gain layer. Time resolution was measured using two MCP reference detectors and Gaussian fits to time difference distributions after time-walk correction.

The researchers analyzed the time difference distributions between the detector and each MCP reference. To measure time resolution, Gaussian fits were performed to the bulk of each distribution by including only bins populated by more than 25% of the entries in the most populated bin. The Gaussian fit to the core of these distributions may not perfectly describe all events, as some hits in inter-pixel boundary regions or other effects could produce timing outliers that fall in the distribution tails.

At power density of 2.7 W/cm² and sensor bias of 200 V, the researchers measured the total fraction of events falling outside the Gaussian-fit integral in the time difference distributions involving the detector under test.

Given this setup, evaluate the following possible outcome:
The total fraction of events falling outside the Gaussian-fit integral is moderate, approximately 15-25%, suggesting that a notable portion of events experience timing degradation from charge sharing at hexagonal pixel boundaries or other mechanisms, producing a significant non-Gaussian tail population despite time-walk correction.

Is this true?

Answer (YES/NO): NO